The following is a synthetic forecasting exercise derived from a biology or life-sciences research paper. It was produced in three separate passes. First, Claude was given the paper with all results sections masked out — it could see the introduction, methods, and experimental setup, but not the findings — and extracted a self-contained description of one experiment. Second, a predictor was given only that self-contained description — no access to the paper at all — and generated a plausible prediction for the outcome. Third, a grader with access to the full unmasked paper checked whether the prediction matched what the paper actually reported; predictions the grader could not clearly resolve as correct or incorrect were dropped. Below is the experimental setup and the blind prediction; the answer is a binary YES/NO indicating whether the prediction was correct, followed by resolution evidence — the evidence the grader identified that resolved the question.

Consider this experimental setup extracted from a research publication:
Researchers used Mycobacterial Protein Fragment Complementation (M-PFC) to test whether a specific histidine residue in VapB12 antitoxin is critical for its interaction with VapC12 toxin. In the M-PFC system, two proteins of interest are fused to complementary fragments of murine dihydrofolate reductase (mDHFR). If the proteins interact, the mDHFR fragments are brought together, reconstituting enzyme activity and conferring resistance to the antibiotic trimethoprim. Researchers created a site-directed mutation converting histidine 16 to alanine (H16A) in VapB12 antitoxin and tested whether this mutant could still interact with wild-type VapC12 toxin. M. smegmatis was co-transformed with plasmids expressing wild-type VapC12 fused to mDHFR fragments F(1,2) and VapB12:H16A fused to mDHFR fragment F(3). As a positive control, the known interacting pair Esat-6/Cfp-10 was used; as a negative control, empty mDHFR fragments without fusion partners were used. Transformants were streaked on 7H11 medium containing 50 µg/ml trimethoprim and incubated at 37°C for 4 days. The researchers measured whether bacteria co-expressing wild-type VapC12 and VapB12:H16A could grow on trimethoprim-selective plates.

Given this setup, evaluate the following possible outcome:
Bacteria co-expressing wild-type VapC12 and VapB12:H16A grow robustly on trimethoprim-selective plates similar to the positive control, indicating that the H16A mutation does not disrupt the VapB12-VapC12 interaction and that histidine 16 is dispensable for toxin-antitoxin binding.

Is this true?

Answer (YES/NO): NO